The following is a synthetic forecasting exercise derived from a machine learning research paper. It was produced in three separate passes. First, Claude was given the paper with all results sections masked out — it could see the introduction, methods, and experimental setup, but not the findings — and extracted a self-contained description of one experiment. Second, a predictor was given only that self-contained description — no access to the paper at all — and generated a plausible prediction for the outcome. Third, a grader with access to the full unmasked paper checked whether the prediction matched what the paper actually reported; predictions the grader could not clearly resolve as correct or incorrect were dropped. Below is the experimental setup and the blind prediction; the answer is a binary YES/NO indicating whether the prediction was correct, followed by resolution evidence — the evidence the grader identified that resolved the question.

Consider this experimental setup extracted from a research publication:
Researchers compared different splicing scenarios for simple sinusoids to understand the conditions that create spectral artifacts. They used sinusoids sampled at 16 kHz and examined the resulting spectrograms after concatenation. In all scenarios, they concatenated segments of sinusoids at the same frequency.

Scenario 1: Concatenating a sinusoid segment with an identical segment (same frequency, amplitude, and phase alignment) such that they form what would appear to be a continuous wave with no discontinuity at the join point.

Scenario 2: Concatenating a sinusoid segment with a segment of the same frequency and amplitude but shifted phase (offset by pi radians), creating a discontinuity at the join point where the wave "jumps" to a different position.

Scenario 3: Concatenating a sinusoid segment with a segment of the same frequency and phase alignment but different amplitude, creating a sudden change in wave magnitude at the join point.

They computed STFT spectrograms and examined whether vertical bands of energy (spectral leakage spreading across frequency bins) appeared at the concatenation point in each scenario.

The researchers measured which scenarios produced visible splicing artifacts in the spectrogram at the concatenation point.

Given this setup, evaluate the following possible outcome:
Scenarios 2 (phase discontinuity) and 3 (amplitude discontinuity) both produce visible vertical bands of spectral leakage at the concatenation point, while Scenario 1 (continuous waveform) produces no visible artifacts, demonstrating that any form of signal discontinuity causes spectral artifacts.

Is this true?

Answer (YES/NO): YES